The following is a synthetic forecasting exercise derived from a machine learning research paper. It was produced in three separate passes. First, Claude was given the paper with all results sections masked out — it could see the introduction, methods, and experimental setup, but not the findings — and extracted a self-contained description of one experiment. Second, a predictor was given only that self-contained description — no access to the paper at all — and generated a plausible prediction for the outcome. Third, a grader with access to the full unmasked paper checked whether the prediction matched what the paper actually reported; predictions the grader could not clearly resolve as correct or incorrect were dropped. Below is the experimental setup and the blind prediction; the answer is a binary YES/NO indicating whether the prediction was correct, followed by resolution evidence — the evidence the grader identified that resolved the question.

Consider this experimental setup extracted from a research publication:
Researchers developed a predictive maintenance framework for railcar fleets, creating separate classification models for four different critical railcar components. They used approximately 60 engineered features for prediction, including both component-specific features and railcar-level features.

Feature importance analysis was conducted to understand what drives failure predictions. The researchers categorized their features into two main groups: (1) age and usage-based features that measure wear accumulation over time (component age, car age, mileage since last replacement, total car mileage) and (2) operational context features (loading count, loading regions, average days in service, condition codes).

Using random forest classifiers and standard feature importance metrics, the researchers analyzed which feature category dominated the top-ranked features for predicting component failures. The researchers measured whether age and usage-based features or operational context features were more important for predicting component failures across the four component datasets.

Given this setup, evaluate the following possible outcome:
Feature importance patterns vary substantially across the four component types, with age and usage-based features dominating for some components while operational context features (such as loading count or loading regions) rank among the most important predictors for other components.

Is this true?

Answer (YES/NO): NO